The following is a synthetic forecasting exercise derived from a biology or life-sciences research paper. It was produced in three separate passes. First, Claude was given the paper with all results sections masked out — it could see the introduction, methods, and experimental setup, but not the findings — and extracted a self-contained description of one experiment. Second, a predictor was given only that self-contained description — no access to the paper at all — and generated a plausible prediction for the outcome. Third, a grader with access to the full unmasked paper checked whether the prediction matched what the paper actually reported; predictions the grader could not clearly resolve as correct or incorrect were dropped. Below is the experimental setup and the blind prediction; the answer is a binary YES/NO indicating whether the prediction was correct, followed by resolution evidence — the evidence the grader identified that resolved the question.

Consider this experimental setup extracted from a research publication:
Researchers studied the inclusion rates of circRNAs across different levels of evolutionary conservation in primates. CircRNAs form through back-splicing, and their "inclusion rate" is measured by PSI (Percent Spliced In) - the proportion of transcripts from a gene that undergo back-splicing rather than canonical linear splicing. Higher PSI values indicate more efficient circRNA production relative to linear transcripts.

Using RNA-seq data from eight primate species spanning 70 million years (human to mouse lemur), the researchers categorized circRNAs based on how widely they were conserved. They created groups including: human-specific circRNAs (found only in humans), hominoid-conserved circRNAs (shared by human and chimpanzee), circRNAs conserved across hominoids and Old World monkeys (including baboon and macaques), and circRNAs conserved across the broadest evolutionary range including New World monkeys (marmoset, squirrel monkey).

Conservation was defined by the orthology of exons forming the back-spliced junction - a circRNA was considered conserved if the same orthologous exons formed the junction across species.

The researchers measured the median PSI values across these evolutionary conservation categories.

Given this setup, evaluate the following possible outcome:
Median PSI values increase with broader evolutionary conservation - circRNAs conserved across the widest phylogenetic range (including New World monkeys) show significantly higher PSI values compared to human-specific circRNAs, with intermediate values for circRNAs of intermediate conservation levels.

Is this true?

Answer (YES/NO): YES